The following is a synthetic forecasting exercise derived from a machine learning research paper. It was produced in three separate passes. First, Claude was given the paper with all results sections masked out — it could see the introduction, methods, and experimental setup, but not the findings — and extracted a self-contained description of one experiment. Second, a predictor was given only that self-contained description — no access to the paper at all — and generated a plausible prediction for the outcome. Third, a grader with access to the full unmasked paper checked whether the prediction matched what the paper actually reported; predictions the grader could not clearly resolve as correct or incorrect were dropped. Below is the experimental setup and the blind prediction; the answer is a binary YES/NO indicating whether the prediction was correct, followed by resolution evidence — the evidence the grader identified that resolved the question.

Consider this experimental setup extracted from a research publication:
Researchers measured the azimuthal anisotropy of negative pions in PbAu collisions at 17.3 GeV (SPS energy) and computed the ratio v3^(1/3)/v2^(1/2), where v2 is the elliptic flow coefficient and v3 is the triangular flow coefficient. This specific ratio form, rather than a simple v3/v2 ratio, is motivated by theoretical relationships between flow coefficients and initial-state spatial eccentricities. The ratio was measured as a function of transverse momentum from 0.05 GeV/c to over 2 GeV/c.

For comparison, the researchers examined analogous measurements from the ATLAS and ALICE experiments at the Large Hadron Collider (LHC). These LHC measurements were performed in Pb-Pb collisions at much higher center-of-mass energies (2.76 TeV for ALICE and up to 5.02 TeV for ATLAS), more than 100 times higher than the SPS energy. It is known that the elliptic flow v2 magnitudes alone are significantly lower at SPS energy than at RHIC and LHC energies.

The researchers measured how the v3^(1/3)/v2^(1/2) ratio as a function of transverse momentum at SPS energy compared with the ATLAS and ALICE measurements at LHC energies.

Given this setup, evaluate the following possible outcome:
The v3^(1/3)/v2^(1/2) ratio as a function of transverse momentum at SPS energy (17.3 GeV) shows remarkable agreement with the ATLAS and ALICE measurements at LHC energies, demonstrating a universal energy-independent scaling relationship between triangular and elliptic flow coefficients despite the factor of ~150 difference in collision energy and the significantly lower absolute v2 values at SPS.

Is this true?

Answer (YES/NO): YES